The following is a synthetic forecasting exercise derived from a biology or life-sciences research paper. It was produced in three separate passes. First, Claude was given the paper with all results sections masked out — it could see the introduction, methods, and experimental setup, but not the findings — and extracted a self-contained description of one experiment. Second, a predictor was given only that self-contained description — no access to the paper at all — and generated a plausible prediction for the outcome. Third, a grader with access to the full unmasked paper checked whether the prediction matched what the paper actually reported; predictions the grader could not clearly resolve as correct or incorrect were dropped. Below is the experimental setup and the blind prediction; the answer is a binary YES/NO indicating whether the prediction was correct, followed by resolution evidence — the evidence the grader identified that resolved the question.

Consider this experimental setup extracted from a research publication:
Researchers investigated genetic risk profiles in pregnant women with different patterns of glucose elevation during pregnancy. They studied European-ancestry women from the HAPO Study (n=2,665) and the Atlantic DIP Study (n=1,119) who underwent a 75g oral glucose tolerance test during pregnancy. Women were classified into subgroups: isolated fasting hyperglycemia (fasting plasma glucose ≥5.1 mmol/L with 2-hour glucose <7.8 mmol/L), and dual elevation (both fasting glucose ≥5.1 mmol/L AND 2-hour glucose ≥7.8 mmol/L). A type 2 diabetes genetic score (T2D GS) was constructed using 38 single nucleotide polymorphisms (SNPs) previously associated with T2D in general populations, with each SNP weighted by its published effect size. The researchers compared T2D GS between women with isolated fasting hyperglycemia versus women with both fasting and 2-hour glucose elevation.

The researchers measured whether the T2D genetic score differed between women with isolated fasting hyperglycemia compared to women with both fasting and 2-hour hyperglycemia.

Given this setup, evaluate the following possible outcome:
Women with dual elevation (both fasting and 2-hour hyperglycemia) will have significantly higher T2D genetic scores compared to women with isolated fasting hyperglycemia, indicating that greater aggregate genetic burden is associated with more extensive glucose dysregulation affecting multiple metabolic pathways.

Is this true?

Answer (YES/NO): NO